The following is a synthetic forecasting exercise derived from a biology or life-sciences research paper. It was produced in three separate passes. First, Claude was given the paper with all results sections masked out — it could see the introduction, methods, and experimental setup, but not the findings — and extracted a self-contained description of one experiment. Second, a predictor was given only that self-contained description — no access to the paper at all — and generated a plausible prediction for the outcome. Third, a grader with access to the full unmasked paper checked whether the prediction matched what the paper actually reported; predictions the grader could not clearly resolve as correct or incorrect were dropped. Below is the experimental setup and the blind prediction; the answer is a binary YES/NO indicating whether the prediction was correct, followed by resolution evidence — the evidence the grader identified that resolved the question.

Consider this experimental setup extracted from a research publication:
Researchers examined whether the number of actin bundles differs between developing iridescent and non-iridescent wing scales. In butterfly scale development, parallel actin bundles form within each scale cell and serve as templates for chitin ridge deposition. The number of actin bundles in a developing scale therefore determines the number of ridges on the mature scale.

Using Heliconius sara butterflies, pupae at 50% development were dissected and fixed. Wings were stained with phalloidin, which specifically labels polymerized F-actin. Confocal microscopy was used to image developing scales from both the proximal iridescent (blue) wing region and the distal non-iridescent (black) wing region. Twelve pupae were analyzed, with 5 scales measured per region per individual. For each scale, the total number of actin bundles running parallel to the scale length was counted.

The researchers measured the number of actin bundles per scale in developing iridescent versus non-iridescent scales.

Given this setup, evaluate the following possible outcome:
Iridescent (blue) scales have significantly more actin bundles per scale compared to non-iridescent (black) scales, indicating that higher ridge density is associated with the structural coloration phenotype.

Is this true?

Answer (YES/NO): YES